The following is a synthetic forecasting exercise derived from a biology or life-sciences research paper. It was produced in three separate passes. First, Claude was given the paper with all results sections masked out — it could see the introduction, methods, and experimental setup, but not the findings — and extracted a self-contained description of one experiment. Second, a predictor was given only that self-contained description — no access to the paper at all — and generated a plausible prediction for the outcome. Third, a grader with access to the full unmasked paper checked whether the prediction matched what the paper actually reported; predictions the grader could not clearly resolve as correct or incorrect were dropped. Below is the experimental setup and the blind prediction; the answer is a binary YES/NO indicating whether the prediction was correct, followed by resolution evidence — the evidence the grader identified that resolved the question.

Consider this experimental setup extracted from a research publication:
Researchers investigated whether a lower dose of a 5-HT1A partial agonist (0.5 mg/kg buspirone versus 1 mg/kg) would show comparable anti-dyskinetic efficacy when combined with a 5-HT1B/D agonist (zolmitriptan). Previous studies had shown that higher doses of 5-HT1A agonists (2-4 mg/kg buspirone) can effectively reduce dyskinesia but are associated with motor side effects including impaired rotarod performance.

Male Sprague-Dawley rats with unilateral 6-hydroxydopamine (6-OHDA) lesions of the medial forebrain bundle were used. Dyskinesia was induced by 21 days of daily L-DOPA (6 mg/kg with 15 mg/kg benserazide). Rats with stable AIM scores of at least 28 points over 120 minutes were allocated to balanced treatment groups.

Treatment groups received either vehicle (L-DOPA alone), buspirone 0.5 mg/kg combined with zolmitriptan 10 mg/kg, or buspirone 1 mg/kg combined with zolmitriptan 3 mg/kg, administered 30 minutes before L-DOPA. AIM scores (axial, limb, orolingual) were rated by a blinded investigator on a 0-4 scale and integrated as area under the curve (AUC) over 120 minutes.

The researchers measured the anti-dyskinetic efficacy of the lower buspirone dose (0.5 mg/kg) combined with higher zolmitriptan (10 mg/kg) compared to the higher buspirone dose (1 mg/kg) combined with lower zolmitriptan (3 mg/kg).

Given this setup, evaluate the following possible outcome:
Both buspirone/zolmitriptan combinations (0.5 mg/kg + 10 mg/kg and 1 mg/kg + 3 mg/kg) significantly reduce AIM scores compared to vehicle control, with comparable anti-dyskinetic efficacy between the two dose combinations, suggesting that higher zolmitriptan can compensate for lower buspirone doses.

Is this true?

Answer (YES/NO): NO